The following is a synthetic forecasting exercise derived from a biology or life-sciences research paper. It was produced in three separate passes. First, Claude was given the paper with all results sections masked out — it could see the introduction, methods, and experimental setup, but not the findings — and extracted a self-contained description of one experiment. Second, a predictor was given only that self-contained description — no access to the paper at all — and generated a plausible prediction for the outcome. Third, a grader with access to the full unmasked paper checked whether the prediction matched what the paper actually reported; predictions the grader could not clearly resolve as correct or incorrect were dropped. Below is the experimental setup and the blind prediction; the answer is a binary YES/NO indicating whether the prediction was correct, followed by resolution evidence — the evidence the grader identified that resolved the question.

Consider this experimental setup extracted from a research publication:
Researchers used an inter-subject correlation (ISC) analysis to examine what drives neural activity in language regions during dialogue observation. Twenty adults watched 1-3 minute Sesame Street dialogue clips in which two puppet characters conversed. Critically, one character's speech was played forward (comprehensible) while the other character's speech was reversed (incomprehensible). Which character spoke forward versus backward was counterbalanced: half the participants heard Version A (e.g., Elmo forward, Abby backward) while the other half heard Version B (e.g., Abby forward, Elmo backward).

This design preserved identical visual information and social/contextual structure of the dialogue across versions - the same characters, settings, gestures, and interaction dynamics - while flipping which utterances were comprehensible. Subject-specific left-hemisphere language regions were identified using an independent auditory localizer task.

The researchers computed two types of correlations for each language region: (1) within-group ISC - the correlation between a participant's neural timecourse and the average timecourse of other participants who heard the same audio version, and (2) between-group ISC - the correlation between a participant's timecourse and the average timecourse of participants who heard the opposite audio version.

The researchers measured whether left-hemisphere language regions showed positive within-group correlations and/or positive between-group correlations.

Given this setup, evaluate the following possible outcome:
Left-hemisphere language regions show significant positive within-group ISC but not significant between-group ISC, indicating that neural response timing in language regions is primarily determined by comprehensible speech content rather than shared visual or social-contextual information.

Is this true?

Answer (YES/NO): NO